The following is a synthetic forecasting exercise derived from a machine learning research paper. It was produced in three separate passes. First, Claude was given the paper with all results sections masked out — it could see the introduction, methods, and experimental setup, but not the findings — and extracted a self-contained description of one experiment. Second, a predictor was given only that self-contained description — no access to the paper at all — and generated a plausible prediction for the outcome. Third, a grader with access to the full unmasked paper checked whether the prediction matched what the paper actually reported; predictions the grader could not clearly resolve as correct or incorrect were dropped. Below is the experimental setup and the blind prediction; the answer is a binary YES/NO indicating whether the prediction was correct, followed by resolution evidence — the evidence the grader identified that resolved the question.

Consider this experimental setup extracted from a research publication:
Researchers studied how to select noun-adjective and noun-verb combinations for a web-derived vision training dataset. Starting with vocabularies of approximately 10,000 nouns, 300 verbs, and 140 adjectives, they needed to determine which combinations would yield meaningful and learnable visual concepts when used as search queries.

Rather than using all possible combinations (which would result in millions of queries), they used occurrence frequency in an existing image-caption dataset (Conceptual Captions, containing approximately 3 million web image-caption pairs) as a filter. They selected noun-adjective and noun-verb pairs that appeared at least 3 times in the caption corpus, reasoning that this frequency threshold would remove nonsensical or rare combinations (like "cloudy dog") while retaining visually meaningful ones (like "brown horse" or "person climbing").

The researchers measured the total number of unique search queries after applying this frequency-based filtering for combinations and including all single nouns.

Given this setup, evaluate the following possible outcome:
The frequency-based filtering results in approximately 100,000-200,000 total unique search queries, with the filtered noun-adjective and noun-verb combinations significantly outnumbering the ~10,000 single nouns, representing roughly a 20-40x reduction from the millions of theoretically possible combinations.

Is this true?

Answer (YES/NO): NO